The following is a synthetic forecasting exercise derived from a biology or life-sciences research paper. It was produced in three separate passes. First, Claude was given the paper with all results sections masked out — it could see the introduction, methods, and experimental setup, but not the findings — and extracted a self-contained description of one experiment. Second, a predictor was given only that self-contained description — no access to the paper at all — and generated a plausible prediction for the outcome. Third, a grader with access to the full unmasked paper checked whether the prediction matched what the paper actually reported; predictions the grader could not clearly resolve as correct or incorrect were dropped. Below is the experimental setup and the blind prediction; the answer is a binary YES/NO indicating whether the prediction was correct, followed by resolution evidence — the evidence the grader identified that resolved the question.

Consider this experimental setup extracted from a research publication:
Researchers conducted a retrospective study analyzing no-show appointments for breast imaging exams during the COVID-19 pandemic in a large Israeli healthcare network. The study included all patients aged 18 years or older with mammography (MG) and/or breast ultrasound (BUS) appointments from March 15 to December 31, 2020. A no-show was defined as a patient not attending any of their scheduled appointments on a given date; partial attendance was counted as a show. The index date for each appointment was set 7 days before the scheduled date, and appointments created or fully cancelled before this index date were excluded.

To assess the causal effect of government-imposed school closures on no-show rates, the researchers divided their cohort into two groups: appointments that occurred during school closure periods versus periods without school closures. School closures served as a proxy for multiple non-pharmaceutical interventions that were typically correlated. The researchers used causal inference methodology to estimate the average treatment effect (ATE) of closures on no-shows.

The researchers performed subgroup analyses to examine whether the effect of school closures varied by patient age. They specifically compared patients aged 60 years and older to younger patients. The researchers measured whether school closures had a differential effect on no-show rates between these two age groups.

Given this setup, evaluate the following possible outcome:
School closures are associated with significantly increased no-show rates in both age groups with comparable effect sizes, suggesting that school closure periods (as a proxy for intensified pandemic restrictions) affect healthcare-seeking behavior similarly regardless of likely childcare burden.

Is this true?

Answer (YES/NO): NO